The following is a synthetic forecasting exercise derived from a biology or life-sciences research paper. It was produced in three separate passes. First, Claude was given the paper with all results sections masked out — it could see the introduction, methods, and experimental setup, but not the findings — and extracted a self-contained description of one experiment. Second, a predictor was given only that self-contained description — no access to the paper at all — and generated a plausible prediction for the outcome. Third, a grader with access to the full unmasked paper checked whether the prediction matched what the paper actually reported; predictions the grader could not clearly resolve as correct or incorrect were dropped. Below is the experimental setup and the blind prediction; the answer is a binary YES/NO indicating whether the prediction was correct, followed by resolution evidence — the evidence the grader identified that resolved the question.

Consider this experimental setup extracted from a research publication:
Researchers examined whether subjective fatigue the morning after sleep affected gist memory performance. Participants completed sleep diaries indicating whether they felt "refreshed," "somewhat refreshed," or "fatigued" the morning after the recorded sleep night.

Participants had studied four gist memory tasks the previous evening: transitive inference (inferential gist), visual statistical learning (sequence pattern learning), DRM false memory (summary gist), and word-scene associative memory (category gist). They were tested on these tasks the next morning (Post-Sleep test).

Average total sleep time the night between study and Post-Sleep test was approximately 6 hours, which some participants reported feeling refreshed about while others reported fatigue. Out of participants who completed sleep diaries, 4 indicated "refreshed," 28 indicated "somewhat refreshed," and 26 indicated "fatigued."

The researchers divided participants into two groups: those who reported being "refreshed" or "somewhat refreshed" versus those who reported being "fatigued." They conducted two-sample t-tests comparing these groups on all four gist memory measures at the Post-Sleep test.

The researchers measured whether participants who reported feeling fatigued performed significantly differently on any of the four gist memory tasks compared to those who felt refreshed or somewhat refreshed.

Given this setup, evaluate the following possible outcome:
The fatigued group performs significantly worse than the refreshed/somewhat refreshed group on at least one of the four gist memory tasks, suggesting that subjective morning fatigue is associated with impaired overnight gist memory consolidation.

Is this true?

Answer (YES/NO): NO